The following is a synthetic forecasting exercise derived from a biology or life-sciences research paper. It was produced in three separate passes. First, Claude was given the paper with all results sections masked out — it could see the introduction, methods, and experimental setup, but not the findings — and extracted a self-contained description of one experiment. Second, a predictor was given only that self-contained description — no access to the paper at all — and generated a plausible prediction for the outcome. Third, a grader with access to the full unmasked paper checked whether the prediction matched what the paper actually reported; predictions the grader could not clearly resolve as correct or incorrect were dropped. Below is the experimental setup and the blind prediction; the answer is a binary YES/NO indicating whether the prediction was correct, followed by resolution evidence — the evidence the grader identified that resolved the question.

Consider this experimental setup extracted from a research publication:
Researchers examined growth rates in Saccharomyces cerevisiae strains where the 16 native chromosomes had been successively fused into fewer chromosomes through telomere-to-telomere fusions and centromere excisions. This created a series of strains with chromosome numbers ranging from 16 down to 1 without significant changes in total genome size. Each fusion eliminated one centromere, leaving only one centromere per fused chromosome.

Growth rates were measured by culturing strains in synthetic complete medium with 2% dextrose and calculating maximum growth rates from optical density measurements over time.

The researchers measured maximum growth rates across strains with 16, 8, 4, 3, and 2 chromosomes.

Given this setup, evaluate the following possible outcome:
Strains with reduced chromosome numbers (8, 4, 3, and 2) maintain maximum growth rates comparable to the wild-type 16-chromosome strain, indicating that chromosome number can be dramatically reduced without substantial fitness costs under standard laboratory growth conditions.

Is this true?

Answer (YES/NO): NO